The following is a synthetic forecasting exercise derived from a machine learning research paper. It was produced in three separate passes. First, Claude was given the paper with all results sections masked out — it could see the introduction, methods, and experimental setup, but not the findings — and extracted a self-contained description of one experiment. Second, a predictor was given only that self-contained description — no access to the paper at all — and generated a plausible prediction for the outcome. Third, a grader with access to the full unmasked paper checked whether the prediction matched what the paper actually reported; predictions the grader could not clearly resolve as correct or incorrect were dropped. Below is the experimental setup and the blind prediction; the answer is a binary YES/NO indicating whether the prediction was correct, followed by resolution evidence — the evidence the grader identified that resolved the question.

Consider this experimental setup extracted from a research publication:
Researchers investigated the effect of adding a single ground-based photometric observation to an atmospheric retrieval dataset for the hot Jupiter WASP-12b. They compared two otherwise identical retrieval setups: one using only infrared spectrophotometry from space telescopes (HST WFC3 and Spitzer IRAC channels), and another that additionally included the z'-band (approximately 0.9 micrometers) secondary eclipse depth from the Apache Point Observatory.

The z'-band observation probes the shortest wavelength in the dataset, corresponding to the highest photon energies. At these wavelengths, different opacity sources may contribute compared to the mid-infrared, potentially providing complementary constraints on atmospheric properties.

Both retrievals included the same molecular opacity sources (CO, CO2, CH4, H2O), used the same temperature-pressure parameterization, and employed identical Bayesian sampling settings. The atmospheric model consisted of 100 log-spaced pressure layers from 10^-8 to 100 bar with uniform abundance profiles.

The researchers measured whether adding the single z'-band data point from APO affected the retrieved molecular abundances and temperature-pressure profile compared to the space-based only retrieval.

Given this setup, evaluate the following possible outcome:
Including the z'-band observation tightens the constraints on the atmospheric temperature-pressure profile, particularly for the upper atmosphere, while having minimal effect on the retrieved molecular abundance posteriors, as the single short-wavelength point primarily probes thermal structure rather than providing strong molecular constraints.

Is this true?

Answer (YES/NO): NO